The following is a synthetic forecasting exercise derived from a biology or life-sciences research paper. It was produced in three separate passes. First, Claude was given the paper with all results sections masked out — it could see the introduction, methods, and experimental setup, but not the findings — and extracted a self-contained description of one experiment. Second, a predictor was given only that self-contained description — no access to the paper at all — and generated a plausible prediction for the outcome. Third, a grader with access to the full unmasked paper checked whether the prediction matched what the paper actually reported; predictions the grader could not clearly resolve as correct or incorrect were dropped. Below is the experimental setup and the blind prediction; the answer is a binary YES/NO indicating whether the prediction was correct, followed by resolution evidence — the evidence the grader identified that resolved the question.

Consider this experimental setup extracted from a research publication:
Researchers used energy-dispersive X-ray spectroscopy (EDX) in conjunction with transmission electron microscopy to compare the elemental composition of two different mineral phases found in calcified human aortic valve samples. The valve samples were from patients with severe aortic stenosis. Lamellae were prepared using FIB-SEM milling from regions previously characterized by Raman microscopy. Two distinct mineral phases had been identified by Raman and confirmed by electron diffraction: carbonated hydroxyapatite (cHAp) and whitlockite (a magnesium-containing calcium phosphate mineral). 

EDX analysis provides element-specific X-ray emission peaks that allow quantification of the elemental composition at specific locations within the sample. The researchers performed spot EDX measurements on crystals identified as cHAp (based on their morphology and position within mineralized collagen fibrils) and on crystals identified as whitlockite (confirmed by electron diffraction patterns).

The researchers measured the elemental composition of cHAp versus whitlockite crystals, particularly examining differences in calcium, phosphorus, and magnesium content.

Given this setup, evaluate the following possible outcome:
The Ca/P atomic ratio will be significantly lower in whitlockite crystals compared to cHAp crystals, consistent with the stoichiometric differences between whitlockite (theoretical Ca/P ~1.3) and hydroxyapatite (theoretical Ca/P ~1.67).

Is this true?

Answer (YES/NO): YES